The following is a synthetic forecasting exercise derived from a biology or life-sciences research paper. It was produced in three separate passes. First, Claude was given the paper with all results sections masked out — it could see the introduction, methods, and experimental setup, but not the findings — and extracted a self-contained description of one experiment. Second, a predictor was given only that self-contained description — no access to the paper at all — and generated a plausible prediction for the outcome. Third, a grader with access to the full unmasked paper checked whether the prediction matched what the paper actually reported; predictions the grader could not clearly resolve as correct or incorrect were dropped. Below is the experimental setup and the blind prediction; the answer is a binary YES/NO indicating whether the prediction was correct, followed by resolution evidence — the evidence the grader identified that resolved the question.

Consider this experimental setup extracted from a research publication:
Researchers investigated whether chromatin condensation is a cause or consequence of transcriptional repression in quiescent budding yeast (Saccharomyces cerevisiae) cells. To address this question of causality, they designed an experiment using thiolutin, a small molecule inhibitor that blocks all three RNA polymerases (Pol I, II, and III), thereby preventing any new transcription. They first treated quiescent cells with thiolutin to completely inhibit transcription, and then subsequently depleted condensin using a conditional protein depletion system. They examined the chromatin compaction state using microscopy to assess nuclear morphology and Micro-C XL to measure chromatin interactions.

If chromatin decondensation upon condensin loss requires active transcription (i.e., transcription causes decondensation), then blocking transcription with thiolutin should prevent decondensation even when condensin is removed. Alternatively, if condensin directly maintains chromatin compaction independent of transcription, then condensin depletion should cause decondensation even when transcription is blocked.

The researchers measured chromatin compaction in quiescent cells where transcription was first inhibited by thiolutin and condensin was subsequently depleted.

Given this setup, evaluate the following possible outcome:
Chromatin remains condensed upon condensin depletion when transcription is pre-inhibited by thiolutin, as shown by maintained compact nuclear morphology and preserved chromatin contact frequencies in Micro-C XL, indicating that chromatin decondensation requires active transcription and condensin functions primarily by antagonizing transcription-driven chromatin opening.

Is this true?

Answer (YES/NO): NO